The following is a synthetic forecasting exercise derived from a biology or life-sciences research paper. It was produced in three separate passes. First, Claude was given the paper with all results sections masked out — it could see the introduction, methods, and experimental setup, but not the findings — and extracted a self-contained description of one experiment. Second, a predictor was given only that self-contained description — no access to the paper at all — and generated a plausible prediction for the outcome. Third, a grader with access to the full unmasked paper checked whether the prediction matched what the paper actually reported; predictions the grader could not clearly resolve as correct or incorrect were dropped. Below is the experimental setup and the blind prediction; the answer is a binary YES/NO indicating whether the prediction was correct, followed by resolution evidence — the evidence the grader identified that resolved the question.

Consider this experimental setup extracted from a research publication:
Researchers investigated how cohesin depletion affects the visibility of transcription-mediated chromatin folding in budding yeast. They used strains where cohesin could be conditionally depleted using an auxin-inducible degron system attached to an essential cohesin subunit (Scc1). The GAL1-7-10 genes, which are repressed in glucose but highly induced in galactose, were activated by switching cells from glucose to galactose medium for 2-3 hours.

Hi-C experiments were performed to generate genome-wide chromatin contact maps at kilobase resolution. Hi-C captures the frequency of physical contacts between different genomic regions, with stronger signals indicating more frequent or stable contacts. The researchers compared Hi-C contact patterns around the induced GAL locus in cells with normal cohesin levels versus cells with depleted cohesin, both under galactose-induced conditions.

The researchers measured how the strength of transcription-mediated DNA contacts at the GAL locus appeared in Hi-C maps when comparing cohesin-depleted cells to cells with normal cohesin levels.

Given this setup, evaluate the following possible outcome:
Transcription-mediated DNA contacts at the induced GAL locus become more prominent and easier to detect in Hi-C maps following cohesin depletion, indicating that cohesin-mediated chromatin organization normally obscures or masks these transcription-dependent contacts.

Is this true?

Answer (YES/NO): YES